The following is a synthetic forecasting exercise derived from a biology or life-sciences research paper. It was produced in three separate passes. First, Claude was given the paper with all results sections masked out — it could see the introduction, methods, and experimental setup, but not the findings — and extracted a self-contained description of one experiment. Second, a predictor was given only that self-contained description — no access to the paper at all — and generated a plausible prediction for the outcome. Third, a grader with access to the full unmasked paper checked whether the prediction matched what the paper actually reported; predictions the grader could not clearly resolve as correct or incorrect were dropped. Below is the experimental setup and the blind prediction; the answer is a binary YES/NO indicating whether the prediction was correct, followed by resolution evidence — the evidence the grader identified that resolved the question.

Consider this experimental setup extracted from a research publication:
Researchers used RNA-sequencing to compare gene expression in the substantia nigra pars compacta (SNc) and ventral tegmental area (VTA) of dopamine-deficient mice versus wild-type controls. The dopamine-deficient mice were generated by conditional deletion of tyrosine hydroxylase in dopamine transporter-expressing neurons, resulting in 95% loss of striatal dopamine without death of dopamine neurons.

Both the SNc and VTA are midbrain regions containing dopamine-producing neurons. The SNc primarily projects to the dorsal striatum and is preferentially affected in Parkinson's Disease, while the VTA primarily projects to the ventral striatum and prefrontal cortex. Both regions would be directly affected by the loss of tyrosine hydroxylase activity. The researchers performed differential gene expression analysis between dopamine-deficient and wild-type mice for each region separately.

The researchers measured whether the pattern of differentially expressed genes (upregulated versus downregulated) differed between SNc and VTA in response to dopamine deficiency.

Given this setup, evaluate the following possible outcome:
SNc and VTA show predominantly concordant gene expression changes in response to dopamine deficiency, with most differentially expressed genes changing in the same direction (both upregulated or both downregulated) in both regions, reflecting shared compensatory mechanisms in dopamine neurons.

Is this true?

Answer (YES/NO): NO